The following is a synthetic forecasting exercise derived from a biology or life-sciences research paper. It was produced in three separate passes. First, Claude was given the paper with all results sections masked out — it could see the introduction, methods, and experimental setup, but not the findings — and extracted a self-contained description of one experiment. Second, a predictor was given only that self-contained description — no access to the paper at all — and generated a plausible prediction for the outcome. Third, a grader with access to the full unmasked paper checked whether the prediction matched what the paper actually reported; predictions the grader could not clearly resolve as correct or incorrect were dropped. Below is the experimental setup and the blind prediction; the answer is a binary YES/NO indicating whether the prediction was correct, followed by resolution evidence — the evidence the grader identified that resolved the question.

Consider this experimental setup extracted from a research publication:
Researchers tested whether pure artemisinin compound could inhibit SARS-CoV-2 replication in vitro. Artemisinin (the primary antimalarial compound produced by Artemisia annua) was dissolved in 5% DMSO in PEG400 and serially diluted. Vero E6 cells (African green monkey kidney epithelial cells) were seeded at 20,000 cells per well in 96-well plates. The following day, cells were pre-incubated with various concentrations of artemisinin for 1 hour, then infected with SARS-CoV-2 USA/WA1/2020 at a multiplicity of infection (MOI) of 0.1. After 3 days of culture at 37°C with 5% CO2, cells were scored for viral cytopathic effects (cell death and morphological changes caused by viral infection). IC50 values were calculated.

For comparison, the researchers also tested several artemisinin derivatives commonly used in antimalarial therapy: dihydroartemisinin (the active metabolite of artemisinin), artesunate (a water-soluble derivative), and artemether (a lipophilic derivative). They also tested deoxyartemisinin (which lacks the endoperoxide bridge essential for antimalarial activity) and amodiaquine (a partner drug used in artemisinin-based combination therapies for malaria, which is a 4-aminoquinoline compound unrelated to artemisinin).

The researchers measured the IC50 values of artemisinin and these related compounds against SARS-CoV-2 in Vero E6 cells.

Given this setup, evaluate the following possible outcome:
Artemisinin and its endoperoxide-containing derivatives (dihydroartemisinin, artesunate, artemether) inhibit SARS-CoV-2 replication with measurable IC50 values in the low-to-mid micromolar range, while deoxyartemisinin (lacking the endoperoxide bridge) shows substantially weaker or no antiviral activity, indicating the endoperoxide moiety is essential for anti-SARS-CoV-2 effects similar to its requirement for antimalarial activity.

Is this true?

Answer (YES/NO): NO